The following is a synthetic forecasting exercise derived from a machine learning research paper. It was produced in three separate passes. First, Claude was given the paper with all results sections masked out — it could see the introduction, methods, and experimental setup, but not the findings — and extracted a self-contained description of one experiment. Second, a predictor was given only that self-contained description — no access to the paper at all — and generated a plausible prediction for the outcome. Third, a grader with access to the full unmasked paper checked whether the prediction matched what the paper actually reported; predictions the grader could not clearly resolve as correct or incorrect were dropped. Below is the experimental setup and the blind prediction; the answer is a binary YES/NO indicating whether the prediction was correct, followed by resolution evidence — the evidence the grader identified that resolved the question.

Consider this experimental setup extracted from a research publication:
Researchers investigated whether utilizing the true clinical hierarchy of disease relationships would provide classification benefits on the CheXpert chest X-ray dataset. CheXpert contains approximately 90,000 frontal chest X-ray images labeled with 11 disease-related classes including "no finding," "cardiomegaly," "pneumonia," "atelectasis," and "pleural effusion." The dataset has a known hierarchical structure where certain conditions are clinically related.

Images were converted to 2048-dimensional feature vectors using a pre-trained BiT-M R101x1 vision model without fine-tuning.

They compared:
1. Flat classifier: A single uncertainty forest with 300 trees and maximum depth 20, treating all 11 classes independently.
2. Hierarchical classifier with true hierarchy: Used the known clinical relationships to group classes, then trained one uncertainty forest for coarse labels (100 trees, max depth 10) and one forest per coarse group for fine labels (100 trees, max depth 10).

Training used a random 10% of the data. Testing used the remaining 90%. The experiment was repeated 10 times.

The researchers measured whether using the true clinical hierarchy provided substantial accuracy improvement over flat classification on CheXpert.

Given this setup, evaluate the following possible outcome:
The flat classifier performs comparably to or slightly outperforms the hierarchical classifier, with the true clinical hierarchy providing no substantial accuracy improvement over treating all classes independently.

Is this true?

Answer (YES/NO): YES